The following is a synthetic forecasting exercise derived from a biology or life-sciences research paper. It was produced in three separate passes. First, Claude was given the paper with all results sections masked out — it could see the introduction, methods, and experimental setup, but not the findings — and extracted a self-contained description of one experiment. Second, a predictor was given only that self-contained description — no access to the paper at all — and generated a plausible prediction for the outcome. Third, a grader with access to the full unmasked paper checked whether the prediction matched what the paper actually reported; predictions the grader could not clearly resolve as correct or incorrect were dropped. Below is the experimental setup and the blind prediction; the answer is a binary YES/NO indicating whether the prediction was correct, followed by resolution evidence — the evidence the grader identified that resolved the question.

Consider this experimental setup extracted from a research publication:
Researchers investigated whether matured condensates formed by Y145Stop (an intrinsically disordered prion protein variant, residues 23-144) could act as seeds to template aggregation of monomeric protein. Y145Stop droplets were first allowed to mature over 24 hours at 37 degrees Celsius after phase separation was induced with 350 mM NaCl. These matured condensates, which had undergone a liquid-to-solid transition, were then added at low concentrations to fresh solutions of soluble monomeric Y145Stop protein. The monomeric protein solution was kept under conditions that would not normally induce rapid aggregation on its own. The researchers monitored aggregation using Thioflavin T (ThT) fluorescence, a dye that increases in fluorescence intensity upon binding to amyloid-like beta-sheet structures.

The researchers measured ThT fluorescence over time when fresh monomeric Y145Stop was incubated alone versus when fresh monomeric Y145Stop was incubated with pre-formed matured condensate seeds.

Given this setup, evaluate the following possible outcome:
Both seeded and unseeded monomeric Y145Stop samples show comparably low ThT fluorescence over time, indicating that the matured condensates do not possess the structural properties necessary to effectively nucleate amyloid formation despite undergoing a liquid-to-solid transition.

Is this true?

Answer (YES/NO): NO